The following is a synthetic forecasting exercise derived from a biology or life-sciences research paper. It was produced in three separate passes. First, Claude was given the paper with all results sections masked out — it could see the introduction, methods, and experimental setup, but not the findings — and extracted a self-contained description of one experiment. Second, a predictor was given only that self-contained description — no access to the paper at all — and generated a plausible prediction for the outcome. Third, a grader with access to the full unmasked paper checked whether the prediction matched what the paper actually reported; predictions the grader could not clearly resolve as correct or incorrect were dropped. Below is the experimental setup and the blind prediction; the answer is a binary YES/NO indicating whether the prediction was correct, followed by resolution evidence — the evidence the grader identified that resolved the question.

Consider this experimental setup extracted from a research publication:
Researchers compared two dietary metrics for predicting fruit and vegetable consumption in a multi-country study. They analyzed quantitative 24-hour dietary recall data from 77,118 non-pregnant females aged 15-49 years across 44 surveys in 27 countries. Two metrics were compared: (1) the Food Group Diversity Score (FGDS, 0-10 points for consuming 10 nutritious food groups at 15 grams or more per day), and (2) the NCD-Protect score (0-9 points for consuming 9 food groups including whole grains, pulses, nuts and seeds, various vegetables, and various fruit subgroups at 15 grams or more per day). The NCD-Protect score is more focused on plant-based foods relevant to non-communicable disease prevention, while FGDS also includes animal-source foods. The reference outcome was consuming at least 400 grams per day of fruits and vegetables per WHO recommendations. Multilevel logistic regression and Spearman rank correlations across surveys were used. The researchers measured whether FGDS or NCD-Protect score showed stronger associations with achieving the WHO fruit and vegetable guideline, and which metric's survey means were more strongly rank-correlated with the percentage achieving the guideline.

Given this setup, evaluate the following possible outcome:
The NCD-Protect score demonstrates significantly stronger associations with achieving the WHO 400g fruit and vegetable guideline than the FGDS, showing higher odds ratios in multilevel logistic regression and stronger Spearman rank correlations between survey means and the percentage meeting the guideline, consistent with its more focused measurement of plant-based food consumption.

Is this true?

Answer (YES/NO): NO